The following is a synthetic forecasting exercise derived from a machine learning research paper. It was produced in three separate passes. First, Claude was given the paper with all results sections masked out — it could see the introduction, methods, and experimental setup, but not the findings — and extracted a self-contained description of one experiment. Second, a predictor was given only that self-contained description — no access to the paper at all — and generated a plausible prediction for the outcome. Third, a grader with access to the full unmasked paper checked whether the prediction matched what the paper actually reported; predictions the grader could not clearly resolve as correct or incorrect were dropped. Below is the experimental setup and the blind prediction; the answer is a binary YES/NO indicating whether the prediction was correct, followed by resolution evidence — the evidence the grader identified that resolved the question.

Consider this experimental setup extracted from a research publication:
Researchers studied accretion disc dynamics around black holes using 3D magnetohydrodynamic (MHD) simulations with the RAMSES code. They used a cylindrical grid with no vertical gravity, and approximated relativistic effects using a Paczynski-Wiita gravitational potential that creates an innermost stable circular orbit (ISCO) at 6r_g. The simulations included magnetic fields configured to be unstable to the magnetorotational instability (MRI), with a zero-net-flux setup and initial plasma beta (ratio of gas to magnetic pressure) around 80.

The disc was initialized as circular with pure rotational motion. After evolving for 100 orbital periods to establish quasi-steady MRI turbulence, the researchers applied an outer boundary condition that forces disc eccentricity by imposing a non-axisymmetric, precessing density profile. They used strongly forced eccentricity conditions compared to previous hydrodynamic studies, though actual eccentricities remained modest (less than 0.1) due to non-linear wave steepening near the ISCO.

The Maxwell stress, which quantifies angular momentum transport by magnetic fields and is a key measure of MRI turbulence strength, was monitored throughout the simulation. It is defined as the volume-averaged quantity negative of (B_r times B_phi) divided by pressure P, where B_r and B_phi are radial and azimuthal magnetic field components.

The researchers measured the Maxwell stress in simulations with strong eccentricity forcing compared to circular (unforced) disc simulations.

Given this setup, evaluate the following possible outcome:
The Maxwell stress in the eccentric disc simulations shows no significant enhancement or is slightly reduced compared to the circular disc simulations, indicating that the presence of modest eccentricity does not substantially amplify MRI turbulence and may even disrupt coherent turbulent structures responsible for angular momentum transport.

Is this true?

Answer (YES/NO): NO